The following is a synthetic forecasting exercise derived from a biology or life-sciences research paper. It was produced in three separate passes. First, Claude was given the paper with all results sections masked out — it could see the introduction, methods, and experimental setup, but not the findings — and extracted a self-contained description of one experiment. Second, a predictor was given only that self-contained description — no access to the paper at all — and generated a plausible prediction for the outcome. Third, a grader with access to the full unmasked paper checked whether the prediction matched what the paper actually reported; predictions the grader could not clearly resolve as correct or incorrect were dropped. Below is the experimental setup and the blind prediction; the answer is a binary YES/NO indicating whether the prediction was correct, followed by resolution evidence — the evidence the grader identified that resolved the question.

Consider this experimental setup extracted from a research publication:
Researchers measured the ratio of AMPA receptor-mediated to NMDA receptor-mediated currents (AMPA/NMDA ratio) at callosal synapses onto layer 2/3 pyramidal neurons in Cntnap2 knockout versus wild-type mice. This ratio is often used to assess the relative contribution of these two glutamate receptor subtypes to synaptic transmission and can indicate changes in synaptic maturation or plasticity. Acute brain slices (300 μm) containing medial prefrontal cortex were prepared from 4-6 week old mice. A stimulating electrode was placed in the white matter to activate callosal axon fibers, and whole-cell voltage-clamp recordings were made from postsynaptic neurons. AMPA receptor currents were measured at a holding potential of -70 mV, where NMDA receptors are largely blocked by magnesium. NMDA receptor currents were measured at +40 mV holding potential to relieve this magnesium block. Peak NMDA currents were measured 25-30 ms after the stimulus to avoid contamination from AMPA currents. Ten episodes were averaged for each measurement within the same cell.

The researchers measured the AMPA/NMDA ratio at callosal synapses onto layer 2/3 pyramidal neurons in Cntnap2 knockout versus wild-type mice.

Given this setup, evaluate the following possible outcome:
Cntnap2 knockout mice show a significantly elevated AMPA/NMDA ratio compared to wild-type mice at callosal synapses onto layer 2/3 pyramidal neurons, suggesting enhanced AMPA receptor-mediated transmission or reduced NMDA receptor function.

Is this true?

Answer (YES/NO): NO